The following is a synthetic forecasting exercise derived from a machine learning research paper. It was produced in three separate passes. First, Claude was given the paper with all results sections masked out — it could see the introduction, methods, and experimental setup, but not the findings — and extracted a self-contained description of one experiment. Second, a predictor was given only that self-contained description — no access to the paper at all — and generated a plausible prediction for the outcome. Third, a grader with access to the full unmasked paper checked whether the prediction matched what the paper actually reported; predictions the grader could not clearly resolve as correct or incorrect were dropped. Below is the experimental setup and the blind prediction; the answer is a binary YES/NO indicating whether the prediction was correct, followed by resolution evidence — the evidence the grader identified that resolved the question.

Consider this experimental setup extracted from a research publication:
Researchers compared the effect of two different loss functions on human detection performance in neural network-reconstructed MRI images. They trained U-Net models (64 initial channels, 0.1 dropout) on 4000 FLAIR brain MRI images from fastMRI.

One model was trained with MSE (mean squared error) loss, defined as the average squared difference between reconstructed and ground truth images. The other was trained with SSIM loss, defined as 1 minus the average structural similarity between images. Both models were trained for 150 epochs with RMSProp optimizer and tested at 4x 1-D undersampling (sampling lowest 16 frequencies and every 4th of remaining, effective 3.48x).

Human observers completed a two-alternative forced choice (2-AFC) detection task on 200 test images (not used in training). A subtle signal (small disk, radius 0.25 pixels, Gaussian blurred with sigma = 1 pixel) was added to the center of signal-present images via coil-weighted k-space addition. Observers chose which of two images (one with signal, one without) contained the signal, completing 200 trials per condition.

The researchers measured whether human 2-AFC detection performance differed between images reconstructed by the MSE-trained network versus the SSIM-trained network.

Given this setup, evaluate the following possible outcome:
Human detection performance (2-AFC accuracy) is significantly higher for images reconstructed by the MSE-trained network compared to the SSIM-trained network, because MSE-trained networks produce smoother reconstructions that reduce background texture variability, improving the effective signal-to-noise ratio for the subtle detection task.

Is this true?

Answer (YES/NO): NO